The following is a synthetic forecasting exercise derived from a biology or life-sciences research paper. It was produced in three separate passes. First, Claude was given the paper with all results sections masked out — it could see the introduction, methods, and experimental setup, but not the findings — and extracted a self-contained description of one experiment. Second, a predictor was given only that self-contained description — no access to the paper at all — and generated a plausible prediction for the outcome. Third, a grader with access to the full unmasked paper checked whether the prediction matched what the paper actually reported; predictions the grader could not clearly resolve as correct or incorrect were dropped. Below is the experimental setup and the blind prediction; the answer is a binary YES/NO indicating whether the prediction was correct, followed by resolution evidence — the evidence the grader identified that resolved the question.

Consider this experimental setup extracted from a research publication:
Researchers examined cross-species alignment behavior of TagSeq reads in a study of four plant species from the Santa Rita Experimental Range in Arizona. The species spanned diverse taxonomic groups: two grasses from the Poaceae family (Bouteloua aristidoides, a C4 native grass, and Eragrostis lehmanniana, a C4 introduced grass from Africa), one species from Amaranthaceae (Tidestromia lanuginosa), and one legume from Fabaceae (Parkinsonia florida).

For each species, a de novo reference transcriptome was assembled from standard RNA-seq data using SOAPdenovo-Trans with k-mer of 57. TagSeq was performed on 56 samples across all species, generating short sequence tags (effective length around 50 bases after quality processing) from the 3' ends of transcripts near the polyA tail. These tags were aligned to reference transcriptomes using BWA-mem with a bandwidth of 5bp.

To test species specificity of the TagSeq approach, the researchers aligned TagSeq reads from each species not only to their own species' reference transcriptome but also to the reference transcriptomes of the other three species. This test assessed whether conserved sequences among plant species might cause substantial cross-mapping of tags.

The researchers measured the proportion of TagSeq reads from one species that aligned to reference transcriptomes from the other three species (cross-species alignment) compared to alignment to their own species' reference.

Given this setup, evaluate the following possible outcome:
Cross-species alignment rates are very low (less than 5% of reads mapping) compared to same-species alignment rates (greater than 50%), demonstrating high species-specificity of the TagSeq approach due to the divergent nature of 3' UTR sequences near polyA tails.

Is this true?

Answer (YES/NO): NO